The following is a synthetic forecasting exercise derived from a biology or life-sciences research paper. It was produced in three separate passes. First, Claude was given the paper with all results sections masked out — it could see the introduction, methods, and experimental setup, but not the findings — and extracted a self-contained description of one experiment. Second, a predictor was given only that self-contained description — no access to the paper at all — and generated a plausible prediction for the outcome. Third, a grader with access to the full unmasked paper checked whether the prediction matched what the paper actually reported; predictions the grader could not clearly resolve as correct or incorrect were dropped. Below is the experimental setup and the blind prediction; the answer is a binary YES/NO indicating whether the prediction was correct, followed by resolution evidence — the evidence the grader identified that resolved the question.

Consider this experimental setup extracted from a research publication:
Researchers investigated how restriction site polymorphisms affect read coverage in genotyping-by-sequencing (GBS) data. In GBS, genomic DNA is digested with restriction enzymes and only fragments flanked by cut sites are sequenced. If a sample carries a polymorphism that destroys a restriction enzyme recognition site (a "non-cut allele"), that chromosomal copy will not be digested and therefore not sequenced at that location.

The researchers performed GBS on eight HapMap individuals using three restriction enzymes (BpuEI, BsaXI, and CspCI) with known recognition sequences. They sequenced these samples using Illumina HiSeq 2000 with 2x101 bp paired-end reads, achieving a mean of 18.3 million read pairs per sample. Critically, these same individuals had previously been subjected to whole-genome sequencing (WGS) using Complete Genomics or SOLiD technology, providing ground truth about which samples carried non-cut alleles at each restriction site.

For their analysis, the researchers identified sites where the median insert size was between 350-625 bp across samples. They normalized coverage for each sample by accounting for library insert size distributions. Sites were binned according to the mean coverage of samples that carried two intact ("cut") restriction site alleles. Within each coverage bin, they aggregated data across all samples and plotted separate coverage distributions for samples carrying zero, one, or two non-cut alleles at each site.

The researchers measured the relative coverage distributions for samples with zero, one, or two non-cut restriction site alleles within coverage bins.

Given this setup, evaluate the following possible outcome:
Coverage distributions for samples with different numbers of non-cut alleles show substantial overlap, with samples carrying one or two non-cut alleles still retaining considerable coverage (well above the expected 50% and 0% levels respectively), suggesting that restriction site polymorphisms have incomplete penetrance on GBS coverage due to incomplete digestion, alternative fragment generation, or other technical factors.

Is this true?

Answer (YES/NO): NO